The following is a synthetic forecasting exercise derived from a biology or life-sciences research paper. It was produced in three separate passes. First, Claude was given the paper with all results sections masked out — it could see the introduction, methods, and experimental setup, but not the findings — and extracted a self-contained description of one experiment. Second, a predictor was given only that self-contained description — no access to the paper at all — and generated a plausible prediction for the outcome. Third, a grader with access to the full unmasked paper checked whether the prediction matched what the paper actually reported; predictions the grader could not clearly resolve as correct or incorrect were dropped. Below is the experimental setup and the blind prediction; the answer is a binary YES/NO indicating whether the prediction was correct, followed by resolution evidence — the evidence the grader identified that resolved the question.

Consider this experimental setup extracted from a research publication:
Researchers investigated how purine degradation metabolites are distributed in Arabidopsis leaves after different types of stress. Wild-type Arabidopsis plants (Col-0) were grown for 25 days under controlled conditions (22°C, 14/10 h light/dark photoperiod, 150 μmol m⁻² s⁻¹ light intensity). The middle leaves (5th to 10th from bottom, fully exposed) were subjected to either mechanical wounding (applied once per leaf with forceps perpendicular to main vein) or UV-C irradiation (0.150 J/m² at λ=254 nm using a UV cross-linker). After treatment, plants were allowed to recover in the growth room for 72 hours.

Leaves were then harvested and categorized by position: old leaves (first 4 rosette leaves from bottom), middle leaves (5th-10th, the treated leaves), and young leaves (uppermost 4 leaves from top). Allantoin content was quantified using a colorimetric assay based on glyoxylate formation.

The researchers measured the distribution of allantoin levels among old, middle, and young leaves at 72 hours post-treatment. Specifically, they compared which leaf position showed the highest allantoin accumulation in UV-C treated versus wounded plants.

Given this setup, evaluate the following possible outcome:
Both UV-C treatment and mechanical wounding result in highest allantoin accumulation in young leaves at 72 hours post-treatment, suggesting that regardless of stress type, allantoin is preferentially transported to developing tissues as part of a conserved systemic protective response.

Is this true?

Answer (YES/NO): NO